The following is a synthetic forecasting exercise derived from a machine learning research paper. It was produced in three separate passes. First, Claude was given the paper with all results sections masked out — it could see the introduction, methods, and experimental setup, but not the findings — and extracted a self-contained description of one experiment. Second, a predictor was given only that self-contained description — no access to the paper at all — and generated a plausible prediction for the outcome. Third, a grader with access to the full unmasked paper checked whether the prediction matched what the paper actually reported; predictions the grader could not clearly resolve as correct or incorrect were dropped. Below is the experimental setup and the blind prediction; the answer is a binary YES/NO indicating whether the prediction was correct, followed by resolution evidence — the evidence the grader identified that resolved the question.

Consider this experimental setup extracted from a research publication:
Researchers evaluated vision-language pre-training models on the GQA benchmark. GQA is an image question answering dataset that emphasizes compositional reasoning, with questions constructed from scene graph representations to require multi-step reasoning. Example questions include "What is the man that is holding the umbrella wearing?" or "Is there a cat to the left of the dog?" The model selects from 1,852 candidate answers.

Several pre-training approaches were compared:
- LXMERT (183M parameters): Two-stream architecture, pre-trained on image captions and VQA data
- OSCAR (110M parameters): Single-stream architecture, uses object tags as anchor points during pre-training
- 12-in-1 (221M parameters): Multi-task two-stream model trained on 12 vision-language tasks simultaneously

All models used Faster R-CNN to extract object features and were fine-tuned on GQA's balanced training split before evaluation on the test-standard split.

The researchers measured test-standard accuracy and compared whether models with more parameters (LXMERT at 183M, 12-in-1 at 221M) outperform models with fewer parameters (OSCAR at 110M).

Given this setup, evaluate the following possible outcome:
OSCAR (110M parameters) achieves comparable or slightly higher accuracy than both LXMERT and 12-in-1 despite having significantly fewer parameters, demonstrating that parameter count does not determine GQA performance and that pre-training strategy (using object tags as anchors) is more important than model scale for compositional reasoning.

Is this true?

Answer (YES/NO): YES